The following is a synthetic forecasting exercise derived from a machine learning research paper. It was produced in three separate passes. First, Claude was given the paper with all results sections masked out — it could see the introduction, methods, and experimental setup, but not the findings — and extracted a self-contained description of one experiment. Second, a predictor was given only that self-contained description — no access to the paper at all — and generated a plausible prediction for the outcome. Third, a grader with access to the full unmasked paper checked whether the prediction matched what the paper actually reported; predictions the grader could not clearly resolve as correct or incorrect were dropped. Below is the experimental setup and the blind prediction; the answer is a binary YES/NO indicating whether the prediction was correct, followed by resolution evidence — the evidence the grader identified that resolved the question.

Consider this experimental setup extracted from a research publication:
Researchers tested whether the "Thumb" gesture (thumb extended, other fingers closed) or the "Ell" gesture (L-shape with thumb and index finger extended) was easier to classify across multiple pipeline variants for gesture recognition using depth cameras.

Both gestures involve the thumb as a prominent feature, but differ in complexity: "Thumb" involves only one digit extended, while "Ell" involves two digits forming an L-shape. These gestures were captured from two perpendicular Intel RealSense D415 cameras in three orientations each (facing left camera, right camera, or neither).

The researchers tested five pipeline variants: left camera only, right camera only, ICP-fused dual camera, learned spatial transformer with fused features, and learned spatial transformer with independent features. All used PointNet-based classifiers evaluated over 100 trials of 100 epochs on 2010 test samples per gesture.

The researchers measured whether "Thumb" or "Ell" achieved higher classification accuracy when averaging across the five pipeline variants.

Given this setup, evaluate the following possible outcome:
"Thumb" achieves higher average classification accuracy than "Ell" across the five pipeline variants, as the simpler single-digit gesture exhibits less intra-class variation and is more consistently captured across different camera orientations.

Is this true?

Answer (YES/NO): YES